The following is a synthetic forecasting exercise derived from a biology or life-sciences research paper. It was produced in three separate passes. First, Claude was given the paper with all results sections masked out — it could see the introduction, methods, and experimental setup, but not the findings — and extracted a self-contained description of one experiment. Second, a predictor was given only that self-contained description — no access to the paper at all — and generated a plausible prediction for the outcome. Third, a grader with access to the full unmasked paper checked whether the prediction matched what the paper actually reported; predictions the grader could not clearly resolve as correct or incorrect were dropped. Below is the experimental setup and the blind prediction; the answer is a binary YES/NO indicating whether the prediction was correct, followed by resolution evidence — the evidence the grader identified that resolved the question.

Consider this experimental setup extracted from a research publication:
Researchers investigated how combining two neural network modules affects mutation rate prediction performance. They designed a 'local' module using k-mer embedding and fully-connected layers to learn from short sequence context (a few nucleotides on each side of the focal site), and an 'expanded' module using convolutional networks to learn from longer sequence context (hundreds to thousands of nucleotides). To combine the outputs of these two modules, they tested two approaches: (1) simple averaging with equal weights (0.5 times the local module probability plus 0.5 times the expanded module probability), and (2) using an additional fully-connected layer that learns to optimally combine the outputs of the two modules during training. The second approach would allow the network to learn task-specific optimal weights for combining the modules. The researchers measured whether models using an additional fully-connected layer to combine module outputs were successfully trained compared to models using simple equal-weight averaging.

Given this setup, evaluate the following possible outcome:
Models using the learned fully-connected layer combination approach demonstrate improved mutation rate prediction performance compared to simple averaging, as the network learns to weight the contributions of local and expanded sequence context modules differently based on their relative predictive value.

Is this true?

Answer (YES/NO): NO